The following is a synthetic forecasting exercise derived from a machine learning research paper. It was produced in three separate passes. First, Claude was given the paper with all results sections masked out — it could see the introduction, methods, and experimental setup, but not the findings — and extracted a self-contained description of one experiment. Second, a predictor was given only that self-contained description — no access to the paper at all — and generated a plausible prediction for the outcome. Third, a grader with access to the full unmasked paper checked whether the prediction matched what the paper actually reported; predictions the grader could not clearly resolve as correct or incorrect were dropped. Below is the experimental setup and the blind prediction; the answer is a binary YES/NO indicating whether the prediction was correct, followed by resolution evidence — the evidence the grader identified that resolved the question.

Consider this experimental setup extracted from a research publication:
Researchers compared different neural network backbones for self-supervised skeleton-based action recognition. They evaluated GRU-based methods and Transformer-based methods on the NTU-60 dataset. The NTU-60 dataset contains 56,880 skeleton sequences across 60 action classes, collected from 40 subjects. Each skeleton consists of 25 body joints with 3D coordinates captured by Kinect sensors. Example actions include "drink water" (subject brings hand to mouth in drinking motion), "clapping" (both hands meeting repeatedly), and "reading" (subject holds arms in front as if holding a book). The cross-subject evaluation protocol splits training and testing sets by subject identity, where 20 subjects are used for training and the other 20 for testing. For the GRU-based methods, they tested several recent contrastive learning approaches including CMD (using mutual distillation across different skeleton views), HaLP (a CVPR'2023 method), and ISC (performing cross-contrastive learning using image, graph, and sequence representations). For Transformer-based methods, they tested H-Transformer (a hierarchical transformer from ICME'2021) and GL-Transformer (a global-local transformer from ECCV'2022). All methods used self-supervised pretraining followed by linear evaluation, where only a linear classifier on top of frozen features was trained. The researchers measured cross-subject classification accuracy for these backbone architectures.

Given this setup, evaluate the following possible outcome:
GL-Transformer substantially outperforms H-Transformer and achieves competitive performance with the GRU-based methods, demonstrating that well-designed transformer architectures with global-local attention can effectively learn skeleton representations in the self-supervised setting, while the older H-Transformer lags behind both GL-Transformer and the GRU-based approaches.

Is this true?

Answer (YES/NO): YES